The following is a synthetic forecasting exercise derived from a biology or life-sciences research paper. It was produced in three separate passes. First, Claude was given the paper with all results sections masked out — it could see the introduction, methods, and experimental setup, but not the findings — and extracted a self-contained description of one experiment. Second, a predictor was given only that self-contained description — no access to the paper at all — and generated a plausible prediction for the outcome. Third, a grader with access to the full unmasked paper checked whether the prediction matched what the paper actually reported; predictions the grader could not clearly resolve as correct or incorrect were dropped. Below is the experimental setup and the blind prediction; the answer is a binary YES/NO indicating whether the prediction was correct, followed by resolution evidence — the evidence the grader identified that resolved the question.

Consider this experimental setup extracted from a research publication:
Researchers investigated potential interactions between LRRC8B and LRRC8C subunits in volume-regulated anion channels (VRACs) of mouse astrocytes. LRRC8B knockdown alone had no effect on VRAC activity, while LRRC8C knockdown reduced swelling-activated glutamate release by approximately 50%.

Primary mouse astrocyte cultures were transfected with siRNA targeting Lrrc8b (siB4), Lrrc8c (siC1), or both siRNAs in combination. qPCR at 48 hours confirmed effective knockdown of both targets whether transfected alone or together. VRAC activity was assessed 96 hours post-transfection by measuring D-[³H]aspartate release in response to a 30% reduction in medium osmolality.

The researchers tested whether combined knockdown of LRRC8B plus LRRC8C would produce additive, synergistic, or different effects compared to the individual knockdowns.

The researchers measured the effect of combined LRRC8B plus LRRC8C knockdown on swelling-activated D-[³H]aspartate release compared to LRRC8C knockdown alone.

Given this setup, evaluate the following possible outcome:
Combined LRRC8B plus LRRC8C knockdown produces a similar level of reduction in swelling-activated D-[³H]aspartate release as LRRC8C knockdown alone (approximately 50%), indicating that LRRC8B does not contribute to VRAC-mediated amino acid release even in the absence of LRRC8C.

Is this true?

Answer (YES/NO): NO